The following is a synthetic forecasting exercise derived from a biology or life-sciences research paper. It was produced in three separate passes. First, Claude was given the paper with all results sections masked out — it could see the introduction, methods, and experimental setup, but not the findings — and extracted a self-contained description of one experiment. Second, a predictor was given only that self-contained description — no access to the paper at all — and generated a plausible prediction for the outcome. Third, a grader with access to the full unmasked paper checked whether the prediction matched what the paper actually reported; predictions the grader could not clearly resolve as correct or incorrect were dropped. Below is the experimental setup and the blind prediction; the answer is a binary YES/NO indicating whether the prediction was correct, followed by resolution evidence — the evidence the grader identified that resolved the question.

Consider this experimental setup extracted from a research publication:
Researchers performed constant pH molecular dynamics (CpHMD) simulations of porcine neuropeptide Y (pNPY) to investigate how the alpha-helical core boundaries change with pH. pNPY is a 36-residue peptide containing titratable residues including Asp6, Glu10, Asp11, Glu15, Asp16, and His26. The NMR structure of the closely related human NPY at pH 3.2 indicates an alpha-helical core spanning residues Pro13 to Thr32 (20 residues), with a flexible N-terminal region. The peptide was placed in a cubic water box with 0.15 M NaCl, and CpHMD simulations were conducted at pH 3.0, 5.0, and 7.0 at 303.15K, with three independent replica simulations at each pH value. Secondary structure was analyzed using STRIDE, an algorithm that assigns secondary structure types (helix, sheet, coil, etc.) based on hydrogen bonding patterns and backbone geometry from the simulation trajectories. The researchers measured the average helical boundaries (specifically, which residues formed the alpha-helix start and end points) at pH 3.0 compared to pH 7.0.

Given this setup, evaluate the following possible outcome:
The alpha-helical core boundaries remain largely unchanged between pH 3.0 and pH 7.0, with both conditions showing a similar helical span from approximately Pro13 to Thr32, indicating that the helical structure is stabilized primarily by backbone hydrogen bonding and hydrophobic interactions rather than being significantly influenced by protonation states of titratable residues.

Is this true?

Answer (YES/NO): NO